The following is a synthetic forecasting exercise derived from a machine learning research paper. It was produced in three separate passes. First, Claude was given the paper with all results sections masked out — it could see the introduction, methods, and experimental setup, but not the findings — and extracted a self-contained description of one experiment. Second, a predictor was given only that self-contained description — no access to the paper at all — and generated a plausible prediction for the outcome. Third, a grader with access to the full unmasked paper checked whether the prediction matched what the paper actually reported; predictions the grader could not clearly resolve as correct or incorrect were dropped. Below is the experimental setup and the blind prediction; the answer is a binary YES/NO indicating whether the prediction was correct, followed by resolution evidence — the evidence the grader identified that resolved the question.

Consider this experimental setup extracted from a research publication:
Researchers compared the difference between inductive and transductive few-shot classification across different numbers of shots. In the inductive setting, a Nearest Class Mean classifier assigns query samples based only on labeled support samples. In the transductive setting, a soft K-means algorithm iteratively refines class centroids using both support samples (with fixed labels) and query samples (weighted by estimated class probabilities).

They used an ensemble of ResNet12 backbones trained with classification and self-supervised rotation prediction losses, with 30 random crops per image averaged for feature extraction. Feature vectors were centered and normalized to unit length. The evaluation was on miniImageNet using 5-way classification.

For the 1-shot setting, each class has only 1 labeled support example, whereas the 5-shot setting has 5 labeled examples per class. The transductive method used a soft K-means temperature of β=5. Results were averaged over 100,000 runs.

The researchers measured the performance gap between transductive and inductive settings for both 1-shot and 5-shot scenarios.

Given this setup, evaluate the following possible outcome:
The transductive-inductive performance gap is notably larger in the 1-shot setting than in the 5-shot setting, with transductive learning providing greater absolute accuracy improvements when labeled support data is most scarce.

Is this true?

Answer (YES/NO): YES